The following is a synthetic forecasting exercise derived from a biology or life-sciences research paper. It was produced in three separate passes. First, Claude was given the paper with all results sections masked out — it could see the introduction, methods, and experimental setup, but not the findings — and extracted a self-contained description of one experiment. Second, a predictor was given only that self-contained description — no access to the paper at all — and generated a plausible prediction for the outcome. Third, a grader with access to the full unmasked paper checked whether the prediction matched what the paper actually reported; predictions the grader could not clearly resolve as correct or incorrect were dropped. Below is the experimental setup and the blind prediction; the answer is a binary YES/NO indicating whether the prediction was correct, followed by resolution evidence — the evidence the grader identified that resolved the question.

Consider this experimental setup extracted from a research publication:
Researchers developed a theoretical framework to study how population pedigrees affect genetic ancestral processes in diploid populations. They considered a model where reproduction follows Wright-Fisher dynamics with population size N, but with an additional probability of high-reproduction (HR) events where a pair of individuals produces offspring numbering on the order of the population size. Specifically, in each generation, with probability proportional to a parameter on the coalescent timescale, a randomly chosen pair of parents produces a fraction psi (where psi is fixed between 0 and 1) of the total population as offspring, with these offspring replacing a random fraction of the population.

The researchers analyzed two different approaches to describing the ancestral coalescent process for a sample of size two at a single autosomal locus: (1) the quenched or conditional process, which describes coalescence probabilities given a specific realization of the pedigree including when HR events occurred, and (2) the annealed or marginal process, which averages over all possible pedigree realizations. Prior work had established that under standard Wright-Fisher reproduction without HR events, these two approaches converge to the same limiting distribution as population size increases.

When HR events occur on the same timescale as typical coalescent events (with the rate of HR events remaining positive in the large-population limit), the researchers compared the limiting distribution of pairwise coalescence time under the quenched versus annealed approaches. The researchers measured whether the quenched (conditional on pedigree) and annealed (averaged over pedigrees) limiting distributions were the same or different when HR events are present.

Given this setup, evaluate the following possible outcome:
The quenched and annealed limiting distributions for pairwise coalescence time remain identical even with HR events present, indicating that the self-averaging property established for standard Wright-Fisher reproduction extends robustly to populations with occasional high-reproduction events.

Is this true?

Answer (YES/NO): NO